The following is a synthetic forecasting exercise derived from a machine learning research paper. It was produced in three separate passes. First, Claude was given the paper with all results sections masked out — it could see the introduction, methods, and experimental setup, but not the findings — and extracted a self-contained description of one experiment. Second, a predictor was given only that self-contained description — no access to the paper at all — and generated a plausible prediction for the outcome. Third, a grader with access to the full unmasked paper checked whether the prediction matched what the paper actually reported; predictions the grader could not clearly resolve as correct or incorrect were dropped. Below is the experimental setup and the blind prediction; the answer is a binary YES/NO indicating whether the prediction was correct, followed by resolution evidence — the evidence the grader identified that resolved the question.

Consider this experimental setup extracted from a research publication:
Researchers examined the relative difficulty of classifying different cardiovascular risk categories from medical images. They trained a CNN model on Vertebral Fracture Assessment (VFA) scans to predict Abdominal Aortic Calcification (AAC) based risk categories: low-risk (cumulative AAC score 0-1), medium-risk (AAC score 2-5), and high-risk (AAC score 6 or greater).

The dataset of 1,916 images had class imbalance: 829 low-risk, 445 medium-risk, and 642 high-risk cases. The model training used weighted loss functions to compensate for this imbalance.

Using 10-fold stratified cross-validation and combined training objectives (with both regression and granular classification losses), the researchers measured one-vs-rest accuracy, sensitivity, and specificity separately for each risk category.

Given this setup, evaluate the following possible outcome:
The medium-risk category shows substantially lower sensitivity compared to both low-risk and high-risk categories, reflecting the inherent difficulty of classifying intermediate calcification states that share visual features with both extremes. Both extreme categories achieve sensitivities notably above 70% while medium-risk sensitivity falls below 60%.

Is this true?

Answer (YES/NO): NO